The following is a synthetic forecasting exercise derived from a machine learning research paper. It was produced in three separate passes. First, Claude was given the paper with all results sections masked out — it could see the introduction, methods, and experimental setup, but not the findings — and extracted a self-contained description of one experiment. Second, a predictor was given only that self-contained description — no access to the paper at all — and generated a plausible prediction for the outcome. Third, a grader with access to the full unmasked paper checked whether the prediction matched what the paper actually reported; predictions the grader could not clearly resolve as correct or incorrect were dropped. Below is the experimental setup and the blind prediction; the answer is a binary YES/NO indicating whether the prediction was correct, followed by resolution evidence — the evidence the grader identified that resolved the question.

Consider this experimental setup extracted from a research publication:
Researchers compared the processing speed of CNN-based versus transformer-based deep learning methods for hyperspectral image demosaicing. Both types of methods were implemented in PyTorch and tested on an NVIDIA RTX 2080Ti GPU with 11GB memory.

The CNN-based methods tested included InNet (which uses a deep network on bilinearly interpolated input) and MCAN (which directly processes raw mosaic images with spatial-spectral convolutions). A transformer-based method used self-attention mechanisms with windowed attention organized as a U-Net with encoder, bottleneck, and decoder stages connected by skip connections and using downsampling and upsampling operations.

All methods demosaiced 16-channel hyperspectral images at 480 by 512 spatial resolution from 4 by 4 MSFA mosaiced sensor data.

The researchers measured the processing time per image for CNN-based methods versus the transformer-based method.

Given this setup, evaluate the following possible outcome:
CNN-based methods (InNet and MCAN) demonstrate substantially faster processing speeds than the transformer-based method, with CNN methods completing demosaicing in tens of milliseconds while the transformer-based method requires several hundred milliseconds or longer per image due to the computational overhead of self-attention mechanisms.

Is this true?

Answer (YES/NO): NO